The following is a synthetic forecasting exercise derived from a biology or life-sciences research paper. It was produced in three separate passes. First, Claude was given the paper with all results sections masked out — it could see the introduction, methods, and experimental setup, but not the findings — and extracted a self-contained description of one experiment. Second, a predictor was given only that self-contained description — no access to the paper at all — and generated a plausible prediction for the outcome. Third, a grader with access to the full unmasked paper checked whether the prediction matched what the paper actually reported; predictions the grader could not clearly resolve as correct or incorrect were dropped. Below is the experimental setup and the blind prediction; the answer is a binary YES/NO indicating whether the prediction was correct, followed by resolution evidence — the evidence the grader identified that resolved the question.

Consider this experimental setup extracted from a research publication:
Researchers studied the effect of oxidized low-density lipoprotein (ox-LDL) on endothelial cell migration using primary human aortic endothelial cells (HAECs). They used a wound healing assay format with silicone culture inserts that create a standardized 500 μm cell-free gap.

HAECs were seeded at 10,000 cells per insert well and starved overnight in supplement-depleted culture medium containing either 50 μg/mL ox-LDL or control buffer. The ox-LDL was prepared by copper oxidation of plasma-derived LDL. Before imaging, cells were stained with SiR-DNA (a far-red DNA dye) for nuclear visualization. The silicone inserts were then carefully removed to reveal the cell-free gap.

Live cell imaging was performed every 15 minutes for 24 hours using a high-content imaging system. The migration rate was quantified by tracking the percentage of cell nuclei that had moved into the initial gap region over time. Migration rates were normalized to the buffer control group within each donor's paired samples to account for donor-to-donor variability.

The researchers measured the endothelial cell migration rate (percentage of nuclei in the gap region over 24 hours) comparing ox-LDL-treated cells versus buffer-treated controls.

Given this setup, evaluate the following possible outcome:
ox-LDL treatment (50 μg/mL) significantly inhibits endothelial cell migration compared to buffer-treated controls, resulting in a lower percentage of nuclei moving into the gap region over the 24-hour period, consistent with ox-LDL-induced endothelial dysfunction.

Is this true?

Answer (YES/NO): NO